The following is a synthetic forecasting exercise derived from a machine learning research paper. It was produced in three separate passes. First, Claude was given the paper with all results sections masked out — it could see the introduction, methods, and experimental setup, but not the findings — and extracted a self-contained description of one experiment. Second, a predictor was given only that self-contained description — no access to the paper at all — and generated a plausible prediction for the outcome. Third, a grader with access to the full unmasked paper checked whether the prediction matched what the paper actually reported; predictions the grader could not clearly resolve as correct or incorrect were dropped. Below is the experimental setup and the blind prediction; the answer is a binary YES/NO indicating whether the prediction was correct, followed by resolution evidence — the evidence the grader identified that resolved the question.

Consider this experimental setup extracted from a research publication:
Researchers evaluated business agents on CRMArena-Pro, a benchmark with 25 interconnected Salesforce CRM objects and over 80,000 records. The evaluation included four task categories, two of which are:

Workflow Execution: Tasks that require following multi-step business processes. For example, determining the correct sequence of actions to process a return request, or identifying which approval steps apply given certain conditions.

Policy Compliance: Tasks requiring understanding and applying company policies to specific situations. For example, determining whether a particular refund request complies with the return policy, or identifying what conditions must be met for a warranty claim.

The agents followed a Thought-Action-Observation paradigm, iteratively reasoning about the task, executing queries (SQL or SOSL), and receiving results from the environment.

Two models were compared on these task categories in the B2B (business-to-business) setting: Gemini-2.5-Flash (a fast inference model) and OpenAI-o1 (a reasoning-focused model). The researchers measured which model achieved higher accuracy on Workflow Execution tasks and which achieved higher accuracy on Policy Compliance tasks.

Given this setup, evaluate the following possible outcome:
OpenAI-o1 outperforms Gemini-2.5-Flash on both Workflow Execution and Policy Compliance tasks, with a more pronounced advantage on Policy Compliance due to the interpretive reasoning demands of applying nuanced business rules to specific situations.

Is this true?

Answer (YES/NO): NO